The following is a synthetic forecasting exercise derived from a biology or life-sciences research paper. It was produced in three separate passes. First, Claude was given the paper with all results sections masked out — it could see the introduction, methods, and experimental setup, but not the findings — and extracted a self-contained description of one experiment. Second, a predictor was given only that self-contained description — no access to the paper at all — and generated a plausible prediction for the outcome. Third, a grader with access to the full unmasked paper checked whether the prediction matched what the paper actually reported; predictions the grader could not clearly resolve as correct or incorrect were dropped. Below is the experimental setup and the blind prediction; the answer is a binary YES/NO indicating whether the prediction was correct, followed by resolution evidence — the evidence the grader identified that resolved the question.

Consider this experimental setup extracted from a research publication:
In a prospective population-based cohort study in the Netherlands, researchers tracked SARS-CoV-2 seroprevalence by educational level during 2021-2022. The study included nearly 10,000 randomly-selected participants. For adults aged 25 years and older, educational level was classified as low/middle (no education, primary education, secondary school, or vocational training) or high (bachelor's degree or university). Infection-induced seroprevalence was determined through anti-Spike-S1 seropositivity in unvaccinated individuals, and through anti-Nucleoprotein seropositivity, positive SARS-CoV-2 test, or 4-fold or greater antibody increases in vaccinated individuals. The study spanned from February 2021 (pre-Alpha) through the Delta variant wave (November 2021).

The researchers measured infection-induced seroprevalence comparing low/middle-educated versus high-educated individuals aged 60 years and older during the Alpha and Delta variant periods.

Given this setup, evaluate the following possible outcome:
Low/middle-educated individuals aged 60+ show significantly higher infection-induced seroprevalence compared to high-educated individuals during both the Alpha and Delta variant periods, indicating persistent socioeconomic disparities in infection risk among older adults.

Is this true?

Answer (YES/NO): YES